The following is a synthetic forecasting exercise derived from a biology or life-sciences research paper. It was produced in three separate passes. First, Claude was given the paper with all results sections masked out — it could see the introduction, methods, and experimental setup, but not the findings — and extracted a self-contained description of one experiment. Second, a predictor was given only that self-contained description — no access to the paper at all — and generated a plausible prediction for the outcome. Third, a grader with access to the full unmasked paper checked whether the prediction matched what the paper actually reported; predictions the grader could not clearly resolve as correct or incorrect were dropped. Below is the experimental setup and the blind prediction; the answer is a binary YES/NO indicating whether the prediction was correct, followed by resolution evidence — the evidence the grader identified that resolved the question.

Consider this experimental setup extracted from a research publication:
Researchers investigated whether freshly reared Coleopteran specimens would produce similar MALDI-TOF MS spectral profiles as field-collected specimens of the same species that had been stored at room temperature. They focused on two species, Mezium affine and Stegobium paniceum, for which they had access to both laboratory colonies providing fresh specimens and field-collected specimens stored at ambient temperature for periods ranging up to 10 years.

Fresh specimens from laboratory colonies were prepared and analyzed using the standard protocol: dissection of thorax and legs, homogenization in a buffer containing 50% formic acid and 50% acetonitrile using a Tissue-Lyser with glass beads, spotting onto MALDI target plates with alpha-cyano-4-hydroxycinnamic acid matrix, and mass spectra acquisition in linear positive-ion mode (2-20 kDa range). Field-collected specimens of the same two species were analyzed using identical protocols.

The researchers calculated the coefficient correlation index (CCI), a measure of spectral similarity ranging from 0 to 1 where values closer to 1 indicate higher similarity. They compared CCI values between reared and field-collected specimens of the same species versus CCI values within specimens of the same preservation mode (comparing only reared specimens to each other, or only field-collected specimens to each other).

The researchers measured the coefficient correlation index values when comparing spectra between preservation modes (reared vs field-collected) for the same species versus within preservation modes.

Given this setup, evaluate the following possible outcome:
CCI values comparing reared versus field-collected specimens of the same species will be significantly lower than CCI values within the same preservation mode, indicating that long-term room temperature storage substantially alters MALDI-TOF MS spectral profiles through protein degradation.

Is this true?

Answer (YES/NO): NO